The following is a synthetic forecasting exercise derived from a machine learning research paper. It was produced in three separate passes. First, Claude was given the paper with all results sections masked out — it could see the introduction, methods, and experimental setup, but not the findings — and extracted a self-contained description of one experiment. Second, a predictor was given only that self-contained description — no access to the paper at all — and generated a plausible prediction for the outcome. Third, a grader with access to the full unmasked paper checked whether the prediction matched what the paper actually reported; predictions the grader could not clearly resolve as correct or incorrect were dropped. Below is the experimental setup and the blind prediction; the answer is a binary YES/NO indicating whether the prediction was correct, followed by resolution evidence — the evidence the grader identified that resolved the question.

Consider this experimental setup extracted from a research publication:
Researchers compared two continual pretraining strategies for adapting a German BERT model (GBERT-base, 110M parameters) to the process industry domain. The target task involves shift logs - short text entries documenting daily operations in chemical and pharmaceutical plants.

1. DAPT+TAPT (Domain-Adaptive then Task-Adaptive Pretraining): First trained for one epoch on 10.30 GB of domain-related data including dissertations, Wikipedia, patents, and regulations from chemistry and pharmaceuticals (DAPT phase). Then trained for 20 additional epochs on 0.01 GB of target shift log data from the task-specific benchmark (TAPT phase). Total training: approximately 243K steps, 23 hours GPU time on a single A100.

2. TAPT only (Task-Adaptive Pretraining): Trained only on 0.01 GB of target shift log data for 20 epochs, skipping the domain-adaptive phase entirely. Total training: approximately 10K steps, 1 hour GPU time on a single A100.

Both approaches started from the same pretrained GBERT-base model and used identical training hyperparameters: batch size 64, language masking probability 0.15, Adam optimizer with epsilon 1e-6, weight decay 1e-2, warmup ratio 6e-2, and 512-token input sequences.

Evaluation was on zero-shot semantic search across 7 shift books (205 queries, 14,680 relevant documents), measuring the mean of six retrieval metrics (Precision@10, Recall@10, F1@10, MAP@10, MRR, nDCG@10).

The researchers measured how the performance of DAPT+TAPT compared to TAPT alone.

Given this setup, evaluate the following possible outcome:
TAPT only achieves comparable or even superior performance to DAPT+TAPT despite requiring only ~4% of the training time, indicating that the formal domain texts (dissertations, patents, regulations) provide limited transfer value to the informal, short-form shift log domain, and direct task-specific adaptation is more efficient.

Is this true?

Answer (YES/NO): YES